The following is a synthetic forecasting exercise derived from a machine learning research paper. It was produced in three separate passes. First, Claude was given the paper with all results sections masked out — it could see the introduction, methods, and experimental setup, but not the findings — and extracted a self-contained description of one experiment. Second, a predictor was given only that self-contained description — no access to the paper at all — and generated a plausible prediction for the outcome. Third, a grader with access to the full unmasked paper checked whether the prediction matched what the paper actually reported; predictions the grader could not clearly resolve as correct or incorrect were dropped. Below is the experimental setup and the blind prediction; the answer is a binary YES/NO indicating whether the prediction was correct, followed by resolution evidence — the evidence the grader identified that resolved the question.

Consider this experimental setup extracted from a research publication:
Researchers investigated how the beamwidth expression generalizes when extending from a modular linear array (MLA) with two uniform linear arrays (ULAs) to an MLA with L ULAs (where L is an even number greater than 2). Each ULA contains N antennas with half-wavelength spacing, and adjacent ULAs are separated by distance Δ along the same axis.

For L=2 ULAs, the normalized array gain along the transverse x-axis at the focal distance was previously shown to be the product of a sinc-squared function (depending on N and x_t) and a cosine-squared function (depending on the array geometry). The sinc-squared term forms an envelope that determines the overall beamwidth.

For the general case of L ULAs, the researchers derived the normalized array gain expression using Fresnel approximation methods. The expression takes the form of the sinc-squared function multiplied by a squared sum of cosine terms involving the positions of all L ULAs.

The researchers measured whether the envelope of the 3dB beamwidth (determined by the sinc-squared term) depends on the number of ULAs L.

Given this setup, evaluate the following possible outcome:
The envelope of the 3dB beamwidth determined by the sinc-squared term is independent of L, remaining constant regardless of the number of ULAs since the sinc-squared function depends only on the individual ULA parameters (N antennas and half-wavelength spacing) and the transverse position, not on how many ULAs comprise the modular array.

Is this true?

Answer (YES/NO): YES